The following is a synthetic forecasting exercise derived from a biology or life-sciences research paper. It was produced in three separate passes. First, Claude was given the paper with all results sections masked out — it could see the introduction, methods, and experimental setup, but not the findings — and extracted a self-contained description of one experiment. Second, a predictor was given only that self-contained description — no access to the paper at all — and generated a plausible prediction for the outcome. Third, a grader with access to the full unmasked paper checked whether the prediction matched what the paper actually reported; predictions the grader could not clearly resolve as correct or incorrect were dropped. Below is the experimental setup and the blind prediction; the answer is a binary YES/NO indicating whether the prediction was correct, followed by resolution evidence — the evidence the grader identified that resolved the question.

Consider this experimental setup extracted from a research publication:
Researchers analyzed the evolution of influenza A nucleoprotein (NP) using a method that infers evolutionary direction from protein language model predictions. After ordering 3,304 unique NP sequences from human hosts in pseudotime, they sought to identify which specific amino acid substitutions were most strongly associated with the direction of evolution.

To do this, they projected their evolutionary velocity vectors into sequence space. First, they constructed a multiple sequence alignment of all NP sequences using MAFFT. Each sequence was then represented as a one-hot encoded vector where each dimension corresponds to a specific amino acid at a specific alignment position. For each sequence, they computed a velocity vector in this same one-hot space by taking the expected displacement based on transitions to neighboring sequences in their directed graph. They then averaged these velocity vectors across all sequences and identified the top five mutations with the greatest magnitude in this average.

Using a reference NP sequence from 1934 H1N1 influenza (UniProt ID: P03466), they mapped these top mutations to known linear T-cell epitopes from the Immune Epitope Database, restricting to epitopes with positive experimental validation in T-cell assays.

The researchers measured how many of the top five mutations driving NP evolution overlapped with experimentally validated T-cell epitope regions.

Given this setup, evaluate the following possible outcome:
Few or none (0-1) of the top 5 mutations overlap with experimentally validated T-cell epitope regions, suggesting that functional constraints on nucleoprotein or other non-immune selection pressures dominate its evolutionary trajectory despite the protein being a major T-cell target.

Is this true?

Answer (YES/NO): NO